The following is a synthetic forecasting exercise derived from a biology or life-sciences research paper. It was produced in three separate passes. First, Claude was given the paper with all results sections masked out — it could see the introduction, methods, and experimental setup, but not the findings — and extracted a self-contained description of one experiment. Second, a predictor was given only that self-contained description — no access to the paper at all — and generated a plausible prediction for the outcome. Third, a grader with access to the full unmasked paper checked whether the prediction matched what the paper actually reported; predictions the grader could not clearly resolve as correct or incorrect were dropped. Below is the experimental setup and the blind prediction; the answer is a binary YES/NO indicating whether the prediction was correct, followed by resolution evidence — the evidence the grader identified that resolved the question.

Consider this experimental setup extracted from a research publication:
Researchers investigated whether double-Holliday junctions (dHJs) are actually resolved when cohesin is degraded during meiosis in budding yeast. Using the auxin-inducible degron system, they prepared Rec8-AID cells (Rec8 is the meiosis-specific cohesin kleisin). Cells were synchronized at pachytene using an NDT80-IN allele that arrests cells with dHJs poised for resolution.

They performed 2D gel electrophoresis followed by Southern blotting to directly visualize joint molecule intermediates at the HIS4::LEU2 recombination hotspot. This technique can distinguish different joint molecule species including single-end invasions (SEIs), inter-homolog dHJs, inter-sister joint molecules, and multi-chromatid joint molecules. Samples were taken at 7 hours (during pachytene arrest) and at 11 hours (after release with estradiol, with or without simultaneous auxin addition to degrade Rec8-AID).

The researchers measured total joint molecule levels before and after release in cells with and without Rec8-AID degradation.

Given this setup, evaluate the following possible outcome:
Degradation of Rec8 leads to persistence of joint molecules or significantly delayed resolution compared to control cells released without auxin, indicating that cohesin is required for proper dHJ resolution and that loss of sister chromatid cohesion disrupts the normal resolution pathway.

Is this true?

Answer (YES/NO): NO